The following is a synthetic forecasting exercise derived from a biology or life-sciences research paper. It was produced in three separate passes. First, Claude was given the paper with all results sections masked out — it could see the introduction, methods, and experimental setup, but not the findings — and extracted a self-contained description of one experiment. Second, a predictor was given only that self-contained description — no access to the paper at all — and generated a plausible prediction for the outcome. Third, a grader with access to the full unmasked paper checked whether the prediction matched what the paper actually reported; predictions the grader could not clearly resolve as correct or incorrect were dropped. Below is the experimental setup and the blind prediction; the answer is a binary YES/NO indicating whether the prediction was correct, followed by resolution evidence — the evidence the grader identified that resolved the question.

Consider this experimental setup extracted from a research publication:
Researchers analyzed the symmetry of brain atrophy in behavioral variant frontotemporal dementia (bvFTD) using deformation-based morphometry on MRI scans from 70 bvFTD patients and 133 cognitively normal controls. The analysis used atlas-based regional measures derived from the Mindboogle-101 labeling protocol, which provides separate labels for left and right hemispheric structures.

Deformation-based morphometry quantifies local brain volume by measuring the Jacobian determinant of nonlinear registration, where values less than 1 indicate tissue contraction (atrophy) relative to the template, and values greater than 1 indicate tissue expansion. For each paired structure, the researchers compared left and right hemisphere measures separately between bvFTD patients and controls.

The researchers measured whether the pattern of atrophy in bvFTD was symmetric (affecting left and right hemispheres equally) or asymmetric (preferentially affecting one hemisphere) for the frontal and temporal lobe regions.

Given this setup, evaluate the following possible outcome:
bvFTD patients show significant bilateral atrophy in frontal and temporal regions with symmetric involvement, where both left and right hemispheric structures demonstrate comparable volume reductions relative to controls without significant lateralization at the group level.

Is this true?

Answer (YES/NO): YES